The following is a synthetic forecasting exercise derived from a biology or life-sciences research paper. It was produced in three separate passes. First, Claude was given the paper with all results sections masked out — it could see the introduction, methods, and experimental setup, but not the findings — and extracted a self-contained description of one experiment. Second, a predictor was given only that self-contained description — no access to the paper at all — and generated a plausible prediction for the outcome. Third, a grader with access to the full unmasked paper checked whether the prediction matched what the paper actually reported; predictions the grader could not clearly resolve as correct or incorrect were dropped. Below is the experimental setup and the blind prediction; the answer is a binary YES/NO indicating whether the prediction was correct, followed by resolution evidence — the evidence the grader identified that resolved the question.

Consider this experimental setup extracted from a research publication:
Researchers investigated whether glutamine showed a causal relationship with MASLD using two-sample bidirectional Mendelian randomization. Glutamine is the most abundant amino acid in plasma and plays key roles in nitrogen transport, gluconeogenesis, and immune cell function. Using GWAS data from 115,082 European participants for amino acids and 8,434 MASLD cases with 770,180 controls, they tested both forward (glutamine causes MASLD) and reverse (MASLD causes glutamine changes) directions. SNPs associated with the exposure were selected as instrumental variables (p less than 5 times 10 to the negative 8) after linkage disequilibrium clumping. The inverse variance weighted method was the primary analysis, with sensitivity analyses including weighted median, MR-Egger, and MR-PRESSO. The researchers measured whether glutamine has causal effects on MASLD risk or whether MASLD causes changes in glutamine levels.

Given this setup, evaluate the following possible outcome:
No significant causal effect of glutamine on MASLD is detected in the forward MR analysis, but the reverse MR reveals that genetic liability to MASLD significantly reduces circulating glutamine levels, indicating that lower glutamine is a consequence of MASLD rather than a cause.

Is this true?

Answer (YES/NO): NO